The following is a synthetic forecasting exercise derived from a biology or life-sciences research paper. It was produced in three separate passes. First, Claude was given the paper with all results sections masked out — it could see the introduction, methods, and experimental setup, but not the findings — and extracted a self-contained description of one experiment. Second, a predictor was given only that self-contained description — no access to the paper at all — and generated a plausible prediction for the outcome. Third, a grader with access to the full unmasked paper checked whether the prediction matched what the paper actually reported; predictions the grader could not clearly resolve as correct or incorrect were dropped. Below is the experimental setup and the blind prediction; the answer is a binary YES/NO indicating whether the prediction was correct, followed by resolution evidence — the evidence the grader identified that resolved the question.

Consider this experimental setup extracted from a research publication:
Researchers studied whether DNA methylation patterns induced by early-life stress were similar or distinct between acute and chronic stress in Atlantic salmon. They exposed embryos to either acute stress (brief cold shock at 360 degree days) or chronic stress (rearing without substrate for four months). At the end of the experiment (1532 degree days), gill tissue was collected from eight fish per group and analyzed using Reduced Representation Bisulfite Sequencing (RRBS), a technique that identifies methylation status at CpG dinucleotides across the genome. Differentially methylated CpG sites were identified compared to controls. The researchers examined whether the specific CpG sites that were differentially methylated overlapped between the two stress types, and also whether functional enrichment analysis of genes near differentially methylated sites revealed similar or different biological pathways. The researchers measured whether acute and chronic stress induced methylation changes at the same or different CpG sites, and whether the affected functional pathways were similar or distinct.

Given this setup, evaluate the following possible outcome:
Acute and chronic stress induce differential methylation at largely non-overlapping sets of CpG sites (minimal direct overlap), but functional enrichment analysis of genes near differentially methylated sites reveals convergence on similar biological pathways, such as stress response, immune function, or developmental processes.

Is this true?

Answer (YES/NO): YES